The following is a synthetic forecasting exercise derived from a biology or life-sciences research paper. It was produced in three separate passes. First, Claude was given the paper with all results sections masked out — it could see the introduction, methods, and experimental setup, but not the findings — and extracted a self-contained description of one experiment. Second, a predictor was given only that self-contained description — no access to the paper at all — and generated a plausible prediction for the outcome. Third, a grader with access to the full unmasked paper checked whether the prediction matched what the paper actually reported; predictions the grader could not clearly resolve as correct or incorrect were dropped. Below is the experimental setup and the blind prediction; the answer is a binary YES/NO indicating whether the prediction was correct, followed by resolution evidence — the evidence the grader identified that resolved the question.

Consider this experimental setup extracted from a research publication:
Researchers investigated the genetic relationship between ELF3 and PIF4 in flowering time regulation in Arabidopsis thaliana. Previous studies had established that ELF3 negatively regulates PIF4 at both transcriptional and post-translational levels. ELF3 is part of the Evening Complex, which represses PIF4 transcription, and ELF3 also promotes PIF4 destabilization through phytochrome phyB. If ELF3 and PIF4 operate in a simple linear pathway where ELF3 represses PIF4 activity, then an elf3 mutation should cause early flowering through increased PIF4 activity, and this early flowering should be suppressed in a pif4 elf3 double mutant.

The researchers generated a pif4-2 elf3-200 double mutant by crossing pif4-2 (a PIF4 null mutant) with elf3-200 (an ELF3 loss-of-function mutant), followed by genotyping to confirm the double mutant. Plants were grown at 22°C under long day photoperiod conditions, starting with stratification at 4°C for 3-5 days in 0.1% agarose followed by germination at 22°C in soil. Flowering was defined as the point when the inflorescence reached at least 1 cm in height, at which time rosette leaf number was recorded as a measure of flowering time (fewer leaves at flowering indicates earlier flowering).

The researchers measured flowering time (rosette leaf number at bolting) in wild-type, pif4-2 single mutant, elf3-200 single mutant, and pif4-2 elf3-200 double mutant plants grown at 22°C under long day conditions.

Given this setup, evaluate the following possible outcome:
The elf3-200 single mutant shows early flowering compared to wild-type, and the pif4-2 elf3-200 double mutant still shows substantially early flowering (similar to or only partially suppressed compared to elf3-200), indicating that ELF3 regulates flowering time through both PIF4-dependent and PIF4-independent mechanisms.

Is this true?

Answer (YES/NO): NO